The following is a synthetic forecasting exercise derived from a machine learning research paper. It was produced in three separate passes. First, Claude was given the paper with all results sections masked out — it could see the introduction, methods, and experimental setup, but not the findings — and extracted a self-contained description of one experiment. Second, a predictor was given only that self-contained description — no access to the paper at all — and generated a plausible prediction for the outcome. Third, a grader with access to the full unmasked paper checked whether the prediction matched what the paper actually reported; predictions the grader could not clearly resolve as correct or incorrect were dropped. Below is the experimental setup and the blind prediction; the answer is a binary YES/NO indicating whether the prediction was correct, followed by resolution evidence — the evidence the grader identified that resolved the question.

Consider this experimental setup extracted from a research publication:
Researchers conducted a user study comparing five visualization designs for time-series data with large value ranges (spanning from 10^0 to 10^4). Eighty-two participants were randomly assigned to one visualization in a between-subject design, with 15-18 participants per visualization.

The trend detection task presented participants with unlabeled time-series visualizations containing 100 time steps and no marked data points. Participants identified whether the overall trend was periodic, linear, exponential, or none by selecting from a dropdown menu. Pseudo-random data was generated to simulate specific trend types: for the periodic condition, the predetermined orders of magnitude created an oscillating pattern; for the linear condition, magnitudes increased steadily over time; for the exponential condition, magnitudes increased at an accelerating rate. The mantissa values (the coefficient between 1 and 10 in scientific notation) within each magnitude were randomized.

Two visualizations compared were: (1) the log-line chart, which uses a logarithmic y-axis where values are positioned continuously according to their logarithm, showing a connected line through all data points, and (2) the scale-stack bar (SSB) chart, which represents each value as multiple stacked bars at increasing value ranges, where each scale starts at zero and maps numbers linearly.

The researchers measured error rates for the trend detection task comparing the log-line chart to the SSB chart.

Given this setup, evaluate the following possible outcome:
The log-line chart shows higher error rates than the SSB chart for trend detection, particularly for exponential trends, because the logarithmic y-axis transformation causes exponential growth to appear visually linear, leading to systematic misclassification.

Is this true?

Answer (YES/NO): NO